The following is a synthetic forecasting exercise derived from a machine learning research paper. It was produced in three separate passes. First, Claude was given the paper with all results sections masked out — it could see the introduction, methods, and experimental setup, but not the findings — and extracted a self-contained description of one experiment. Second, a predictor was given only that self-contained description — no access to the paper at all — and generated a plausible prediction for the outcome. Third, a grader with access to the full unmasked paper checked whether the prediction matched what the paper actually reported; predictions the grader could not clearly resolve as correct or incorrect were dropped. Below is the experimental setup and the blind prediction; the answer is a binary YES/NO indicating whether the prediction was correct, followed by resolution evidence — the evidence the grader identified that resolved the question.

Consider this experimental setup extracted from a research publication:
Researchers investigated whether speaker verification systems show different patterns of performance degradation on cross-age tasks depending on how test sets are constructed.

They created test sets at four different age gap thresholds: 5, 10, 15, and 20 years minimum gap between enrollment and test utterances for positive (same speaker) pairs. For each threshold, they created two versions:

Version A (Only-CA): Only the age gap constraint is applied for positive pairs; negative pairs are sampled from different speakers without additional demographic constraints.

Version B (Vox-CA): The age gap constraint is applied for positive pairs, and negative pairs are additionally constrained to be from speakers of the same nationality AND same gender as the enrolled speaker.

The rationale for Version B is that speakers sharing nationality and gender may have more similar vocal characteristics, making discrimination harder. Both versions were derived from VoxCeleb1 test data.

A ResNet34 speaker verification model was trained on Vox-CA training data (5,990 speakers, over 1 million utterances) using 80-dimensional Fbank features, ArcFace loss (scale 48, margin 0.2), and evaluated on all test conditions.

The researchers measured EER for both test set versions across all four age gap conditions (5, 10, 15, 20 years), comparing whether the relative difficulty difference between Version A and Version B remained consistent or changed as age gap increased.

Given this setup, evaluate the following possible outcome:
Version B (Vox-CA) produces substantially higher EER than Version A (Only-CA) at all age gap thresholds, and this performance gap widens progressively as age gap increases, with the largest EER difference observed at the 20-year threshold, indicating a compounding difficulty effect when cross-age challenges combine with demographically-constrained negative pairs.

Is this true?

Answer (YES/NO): YES